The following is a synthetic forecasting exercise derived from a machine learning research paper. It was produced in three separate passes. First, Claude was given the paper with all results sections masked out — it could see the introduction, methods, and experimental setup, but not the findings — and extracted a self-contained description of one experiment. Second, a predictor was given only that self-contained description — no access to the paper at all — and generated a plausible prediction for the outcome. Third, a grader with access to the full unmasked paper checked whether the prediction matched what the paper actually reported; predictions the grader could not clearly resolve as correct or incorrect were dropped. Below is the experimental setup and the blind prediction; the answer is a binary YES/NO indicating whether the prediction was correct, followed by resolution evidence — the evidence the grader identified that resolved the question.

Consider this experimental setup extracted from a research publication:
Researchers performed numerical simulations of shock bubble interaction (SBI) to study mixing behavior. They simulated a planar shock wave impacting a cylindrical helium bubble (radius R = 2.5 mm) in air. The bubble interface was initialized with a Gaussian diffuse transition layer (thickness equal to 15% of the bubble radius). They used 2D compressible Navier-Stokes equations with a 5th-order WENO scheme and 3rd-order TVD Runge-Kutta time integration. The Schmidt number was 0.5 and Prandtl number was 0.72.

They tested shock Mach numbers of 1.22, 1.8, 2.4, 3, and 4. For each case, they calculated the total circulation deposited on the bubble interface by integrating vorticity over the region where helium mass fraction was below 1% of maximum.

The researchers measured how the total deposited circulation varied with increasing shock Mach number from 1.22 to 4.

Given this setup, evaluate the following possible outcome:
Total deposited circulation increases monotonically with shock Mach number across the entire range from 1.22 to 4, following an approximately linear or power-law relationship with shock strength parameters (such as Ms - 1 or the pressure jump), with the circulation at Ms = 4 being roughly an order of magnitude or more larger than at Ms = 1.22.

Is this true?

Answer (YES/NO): NO